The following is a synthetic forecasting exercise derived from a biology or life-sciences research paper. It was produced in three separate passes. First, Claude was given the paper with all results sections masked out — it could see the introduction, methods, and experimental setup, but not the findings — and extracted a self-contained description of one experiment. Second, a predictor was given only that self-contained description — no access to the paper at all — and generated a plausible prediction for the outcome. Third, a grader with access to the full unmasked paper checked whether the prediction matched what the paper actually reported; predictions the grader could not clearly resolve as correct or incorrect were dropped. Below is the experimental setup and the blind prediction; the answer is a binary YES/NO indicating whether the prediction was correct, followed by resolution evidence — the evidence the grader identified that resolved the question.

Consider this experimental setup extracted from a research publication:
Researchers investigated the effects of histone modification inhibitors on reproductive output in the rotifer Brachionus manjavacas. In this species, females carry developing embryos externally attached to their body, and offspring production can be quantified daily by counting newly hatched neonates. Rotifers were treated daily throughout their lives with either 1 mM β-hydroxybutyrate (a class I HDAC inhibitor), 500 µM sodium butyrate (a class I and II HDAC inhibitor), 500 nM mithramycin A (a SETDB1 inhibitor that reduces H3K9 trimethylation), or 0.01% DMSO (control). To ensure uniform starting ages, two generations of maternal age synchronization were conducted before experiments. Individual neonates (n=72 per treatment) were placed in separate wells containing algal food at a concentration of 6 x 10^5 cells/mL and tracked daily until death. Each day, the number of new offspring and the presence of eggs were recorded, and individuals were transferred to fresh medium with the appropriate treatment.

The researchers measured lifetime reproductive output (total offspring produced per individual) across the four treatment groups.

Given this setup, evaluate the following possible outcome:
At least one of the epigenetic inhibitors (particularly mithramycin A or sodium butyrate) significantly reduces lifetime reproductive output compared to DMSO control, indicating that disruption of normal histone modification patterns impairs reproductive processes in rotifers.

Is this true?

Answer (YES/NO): NO